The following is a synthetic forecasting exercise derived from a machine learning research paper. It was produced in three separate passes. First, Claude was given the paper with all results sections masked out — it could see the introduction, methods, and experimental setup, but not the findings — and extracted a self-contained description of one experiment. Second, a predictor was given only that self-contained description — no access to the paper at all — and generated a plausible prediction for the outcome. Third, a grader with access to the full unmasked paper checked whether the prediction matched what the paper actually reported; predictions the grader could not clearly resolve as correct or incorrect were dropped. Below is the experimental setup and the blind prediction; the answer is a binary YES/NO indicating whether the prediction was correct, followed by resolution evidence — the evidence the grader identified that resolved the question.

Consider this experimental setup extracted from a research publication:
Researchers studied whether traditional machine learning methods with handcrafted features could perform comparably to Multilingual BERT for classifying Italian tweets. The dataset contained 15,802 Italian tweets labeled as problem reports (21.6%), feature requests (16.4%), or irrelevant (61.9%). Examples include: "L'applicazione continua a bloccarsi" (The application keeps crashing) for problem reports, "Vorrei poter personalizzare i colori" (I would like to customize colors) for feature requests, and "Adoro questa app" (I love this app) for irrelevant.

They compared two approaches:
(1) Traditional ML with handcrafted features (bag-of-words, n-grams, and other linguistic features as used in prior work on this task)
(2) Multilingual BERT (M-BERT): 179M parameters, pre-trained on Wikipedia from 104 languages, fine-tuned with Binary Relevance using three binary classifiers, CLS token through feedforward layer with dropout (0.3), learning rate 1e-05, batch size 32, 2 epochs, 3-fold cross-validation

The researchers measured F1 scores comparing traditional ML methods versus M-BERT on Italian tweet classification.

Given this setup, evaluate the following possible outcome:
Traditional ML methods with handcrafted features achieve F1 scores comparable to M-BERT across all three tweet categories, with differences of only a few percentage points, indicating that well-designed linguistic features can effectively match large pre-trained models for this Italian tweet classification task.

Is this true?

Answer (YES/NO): NO